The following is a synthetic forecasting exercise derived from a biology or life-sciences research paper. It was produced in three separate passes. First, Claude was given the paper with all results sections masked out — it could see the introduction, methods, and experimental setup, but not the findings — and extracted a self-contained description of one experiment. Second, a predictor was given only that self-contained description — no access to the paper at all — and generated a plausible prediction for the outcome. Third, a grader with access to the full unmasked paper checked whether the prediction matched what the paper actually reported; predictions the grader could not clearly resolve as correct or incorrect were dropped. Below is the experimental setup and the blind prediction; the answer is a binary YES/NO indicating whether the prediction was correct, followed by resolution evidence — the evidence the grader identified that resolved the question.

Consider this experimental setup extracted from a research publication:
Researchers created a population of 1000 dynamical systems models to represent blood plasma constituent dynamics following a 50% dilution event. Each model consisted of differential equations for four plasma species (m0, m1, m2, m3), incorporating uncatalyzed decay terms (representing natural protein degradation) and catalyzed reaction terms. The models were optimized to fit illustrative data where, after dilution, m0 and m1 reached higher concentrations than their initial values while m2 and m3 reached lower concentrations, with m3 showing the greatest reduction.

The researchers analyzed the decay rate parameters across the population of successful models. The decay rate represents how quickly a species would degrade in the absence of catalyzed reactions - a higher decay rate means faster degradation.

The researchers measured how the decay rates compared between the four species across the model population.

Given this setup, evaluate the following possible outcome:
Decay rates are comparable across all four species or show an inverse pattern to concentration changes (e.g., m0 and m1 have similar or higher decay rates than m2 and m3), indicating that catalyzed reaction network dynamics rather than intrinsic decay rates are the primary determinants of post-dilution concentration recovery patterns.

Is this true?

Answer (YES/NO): NO